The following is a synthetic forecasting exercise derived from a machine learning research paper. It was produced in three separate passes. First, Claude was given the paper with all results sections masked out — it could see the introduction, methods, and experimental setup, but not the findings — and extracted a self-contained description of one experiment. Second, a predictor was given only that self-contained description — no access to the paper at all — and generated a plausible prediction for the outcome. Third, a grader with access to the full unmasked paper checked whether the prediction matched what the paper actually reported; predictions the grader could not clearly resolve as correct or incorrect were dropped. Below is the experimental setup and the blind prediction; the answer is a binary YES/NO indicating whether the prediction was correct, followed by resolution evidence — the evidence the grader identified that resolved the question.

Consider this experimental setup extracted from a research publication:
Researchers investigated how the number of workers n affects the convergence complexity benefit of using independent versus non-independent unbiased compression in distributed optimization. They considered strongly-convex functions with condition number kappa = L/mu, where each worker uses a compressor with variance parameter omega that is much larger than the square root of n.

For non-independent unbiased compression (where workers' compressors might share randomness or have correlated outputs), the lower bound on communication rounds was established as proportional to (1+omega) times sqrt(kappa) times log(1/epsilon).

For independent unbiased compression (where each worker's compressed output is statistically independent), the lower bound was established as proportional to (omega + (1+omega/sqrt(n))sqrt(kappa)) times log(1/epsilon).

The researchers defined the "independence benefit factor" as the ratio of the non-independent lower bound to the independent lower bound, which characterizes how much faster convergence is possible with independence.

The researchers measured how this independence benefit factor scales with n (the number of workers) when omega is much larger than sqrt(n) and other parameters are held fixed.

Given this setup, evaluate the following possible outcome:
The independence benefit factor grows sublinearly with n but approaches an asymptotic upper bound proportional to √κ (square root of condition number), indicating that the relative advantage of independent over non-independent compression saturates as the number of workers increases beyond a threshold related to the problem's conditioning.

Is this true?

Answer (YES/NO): YES